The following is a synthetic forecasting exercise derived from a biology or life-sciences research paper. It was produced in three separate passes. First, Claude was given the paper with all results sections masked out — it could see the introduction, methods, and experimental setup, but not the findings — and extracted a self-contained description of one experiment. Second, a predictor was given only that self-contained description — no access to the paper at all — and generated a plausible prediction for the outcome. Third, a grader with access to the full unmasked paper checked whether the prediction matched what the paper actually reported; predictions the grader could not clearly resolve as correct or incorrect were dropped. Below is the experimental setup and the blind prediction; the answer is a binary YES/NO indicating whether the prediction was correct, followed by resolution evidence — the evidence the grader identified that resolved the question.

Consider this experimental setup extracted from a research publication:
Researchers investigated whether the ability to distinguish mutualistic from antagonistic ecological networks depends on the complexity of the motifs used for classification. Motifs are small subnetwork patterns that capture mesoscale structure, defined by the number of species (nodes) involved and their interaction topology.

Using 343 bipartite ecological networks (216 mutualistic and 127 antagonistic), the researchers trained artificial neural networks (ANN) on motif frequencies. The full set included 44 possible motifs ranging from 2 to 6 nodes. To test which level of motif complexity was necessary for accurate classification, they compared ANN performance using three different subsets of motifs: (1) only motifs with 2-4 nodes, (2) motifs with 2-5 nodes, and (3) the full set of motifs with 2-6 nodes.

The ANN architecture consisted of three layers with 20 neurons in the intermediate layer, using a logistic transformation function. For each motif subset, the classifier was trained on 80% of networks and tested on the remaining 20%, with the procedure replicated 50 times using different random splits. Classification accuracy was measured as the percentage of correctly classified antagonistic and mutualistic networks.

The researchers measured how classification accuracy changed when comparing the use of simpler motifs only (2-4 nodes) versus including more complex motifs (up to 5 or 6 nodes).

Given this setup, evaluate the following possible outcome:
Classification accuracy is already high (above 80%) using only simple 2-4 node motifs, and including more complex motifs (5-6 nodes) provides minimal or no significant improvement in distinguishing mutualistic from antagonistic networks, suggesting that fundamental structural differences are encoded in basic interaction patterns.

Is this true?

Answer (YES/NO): NO